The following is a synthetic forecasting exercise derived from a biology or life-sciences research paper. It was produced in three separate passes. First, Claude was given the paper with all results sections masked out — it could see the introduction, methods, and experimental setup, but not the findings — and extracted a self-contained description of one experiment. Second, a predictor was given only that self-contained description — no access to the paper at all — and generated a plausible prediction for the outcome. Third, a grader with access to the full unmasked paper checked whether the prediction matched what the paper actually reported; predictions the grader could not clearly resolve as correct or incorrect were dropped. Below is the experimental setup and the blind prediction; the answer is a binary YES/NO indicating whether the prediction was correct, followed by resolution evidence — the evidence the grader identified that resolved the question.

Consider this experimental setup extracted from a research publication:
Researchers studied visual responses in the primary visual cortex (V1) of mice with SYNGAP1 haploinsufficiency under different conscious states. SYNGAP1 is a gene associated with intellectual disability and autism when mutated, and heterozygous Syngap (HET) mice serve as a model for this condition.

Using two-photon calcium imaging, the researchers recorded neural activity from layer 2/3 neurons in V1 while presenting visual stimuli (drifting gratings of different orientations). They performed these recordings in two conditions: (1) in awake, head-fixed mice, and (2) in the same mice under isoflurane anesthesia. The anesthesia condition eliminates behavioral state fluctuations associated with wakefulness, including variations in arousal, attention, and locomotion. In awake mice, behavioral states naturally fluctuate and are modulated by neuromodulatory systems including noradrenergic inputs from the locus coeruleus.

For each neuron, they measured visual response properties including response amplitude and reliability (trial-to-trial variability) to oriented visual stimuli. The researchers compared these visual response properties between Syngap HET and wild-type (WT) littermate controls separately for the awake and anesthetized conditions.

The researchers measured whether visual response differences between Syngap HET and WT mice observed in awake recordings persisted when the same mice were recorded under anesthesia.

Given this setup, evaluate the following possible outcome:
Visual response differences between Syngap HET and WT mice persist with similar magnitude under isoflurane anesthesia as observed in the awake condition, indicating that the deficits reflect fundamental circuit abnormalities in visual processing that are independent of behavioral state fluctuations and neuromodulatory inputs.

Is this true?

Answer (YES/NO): NO